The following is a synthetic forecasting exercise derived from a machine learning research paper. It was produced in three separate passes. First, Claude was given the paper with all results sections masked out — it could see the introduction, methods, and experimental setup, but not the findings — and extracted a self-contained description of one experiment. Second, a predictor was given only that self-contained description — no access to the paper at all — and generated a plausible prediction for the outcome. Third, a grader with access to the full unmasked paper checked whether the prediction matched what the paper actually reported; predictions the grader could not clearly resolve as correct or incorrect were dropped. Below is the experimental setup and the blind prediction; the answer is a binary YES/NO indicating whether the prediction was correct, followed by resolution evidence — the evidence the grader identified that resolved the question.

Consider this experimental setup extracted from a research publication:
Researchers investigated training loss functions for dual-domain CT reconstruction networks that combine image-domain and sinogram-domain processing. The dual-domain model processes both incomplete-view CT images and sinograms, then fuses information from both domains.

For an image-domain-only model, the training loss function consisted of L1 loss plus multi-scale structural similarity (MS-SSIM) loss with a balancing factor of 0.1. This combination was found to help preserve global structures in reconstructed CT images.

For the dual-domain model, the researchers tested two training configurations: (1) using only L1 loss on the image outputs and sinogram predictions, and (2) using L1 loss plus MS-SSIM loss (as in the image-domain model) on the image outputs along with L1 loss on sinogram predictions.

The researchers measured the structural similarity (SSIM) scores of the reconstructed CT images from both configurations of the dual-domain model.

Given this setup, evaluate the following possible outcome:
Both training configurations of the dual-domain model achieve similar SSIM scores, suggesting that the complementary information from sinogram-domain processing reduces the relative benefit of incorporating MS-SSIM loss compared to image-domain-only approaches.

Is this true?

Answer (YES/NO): YES